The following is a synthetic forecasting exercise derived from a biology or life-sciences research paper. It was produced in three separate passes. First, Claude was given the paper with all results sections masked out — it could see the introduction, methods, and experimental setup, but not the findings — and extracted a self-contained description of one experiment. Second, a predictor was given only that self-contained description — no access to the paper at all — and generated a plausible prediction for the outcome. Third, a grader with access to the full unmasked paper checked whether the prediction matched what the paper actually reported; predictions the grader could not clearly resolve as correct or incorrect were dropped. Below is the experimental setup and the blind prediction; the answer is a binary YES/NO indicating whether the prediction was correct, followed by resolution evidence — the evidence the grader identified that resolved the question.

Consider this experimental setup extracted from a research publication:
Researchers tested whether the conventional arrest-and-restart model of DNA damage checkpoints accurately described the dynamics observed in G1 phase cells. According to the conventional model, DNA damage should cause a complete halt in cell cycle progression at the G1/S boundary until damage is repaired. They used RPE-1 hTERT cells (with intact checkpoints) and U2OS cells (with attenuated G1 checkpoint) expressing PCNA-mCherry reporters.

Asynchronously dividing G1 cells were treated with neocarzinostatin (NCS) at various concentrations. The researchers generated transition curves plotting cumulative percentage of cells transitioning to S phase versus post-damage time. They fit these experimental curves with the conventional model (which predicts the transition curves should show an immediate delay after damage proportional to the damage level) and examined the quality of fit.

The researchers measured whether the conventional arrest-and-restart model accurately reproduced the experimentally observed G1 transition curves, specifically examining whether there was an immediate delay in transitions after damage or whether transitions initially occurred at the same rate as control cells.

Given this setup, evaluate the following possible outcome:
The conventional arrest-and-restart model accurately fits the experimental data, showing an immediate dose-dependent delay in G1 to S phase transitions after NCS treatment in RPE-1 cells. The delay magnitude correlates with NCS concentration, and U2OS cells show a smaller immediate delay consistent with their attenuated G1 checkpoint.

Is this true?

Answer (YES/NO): NO